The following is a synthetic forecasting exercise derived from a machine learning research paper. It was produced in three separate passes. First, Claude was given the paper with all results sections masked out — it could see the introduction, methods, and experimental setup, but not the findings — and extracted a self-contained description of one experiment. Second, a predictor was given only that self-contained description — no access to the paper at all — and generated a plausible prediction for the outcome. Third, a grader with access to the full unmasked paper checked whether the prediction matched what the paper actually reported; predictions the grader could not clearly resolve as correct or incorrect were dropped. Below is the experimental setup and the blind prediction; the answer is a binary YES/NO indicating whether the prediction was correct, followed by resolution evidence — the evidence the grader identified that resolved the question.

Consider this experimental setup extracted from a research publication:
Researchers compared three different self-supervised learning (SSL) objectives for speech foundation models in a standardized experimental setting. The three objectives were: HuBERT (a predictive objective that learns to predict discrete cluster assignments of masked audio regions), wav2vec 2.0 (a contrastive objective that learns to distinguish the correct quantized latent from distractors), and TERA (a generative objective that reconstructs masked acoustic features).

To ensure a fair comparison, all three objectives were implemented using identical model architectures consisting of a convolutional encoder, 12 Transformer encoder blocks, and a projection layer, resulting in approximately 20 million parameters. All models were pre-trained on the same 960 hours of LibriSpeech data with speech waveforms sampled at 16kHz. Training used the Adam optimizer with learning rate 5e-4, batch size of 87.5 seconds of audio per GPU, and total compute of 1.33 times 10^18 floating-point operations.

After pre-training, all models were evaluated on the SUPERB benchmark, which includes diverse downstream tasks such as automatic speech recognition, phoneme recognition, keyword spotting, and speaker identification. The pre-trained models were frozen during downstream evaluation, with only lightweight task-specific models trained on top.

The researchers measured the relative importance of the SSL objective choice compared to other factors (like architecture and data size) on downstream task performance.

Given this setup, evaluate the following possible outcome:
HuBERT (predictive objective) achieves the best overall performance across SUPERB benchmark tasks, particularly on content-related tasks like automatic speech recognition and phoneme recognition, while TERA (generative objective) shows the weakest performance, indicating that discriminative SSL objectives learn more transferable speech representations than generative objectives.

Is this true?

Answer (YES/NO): NO